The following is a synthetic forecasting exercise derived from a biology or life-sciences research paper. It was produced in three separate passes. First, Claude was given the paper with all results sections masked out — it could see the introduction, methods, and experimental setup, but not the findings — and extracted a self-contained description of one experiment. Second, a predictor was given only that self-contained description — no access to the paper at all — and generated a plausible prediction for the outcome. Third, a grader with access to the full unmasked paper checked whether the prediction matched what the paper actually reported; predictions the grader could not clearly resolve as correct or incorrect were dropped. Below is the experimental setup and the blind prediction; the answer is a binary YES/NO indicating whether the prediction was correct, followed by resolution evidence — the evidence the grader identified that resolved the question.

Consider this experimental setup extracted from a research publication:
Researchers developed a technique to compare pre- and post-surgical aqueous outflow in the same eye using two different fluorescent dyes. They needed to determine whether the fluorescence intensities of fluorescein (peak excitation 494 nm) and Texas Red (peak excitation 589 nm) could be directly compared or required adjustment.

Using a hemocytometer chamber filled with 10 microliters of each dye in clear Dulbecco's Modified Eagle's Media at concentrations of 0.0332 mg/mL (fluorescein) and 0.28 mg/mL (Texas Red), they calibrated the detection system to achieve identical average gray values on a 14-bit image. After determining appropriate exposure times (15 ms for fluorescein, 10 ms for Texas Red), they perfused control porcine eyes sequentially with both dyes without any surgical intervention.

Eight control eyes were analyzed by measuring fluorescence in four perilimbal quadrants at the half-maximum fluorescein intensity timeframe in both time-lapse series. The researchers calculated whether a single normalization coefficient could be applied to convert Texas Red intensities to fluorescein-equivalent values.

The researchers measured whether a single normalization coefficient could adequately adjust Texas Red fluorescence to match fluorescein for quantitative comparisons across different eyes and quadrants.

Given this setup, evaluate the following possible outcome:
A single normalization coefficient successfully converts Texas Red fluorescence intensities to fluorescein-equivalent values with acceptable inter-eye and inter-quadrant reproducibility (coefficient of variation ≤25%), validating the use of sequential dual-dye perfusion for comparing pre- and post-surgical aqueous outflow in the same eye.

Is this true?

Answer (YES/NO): YES